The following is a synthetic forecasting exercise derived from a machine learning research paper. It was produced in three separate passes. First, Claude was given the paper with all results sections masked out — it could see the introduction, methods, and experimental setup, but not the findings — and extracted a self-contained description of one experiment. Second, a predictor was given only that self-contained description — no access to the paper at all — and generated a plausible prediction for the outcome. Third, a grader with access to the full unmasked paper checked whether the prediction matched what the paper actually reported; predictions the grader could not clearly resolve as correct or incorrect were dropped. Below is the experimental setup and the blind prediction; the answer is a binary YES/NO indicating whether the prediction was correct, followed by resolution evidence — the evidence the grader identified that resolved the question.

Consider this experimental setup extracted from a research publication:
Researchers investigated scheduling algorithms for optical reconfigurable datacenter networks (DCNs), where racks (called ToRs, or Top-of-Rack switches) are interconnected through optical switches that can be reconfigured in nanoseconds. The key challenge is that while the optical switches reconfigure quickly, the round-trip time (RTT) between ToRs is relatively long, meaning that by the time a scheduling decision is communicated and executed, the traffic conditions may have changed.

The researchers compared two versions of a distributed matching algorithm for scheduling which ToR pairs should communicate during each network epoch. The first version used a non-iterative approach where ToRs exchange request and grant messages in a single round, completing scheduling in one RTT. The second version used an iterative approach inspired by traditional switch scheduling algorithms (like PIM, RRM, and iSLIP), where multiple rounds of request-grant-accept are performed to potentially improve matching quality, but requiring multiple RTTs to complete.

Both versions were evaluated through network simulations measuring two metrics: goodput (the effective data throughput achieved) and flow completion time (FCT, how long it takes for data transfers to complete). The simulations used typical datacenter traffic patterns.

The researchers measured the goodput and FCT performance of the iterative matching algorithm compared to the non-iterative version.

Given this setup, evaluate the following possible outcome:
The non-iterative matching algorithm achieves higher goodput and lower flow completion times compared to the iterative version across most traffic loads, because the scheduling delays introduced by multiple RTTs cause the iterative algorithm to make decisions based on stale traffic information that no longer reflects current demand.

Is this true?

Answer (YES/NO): YES